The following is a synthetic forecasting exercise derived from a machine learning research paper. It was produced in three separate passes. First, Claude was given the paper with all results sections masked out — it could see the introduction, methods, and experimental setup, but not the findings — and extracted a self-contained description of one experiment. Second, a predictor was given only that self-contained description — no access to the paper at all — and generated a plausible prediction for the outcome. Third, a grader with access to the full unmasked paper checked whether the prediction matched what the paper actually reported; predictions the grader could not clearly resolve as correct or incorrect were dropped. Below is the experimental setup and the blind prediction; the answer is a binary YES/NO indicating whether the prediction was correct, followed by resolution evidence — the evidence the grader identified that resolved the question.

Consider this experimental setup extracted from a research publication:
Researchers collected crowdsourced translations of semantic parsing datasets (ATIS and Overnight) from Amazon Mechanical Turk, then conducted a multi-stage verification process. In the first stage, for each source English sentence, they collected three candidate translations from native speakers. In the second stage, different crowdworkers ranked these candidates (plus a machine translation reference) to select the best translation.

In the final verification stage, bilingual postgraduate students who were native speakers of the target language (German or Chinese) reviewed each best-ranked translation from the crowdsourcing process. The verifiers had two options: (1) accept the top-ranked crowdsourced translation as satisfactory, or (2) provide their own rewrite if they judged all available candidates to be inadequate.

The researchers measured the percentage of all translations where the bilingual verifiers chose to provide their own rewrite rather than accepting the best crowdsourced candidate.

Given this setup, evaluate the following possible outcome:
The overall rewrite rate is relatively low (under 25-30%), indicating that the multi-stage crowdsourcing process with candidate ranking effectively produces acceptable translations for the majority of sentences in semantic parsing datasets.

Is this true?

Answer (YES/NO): YES